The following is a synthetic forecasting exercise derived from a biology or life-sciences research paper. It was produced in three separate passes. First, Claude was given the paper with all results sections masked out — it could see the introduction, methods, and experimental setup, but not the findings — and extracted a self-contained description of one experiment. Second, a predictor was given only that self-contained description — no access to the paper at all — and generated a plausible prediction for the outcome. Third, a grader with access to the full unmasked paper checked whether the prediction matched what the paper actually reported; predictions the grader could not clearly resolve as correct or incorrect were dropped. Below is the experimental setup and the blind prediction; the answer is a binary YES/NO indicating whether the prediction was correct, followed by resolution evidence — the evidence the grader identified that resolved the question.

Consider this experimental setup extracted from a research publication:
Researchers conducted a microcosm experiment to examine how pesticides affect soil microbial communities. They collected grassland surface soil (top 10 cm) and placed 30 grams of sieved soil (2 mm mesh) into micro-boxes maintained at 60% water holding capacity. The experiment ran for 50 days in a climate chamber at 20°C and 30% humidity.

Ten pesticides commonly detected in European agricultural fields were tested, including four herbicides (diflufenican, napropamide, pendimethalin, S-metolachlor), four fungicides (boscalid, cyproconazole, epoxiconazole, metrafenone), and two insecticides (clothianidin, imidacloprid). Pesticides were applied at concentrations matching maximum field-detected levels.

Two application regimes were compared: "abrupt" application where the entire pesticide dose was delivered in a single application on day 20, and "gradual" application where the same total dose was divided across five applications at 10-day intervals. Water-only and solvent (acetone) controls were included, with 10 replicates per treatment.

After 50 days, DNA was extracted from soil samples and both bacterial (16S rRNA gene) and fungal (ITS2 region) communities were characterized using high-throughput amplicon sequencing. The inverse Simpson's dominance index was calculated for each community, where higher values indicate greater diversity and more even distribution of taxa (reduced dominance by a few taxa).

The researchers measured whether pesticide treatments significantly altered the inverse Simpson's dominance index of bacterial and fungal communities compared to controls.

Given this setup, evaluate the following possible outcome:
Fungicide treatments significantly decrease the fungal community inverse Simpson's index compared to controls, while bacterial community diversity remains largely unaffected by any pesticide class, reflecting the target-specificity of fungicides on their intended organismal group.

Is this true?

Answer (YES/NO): NO